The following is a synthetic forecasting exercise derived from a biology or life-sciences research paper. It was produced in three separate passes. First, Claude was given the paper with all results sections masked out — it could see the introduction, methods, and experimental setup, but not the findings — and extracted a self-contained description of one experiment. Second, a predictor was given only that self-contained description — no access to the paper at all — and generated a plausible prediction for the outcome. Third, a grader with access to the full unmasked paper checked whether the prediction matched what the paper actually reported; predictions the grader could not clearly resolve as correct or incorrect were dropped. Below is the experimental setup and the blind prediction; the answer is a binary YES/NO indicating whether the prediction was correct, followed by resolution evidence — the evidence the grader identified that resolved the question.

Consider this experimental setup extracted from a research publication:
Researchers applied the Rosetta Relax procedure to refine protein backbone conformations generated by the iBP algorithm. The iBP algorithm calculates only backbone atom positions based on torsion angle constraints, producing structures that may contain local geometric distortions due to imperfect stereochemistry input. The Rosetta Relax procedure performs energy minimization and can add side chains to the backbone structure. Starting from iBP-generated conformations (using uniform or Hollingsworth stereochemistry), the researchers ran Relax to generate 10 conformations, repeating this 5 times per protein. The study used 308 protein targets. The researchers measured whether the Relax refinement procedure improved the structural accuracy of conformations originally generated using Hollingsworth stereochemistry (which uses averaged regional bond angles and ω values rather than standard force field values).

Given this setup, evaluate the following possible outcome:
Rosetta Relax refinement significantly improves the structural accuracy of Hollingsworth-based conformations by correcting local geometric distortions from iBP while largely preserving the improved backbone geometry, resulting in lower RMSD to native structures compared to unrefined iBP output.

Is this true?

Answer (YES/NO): YES